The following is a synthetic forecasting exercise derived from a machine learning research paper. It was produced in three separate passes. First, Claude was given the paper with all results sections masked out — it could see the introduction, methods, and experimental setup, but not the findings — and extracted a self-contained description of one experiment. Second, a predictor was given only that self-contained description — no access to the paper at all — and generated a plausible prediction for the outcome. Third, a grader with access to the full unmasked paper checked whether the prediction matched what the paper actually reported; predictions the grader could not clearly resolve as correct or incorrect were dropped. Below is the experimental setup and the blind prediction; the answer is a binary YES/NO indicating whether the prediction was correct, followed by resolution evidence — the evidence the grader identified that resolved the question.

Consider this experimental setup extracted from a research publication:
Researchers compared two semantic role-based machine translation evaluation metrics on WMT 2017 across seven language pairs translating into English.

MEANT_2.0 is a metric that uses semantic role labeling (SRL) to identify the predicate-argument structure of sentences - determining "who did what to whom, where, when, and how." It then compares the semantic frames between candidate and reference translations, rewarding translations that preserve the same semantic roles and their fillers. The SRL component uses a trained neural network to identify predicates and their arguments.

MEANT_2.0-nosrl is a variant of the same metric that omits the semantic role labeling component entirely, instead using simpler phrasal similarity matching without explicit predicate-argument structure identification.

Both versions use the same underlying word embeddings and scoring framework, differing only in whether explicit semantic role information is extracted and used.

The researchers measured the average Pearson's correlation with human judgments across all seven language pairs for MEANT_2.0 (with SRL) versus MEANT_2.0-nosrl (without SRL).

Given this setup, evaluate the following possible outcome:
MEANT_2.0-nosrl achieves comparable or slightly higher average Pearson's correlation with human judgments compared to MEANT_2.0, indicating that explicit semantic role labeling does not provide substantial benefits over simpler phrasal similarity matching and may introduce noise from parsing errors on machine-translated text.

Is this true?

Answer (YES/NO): NO